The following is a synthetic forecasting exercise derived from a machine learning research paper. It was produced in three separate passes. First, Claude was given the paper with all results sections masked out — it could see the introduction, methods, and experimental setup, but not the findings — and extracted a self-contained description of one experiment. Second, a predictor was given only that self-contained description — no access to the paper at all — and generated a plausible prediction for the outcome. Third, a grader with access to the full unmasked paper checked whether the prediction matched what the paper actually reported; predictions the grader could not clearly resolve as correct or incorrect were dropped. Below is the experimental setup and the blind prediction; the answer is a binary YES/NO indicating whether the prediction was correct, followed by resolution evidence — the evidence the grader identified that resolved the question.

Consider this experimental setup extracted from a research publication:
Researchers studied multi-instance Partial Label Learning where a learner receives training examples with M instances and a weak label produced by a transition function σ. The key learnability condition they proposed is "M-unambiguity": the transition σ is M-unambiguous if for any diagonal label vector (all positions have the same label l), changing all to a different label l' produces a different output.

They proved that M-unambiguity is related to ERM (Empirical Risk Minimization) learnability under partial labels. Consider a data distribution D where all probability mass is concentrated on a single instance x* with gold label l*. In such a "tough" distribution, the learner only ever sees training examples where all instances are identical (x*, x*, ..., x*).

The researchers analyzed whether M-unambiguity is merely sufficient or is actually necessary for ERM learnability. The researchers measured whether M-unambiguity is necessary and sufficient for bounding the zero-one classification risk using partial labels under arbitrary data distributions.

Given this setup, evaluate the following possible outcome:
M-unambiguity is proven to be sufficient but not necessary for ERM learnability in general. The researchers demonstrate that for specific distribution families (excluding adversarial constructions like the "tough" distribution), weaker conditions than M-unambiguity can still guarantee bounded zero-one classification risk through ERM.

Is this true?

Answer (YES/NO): NO